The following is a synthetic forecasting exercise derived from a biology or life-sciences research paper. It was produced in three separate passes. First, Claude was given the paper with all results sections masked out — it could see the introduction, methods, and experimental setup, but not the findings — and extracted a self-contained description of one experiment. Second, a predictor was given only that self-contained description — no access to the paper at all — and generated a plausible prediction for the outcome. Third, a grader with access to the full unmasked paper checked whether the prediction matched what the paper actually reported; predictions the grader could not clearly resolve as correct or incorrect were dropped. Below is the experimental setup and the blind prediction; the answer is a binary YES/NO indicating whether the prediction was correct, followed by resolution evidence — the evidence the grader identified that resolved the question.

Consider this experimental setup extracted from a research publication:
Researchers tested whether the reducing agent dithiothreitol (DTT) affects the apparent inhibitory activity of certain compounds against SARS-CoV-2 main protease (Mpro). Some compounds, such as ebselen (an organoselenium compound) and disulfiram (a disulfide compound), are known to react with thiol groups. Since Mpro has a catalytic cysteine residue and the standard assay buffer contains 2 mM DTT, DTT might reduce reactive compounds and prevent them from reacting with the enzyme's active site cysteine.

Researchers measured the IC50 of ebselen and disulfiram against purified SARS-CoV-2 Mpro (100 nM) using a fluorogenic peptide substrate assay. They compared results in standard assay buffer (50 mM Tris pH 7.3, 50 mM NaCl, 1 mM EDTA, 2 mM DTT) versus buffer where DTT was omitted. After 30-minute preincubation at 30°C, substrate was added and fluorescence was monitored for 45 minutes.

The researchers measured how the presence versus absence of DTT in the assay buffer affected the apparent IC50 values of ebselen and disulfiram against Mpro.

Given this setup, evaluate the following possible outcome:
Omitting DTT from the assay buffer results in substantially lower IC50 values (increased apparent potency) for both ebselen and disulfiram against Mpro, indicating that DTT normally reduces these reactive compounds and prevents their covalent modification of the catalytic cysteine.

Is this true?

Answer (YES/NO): YES